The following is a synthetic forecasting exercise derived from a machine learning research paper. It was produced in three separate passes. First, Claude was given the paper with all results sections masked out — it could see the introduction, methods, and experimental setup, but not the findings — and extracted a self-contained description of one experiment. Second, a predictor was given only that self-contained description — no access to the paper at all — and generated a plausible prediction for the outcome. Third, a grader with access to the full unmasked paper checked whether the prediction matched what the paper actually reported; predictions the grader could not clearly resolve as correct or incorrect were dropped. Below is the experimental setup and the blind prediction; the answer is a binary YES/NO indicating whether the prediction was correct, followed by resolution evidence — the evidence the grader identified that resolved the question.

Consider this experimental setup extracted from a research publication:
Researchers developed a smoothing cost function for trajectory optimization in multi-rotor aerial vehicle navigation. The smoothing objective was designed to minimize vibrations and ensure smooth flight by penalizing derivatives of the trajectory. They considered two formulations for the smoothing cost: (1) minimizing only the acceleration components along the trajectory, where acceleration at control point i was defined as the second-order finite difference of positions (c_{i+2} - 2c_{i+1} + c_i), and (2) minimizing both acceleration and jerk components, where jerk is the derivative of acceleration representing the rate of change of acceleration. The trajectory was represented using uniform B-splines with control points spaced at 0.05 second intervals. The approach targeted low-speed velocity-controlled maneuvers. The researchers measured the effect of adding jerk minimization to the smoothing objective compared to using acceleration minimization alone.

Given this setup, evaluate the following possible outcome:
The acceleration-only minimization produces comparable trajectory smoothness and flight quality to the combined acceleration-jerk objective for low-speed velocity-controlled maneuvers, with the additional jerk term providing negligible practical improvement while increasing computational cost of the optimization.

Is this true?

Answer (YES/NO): NO